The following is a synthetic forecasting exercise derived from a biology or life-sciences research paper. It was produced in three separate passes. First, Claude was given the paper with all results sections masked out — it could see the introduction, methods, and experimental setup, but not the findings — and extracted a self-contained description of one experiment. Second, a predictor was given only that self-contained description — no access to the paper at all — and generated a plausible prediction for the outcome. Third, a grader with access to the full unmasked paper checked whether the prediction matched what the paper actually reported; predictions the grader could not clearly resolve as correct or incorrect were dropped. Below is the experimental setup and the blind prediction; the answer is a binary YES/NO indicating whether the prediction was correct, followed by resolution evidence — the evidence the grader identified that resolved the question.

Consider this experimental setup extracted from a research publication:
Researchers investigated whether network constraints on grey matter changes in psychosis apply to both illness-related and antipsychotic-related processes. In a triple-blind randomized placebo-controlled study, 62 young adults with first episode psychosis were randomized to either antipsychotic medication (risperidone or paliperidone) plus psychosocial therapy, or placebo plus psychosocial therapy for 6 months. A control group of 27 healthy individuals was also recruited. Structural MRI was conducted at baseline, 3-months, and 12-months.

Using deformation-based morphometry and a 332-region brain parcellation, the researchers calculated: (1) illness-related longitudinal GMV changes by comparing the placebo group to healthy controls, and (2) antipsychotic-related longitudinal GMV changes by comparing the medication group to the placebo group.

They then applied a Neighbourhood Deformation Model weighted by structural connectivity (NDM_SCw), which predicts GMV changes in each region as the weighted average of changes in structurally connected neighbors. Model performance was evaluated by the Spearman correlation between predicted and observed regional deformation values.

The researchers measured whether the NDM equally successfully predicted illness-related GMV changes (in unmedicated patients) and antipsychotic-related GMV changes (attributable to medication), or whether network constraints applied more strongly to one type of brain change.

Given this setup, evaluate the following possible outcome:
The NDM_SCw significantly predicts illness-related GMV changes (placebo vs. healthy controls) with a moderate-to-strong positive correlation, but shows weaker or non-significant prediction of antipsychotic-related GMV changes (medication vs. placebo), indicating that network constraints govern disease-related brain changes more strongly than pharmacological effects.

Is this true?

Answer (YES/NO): NO